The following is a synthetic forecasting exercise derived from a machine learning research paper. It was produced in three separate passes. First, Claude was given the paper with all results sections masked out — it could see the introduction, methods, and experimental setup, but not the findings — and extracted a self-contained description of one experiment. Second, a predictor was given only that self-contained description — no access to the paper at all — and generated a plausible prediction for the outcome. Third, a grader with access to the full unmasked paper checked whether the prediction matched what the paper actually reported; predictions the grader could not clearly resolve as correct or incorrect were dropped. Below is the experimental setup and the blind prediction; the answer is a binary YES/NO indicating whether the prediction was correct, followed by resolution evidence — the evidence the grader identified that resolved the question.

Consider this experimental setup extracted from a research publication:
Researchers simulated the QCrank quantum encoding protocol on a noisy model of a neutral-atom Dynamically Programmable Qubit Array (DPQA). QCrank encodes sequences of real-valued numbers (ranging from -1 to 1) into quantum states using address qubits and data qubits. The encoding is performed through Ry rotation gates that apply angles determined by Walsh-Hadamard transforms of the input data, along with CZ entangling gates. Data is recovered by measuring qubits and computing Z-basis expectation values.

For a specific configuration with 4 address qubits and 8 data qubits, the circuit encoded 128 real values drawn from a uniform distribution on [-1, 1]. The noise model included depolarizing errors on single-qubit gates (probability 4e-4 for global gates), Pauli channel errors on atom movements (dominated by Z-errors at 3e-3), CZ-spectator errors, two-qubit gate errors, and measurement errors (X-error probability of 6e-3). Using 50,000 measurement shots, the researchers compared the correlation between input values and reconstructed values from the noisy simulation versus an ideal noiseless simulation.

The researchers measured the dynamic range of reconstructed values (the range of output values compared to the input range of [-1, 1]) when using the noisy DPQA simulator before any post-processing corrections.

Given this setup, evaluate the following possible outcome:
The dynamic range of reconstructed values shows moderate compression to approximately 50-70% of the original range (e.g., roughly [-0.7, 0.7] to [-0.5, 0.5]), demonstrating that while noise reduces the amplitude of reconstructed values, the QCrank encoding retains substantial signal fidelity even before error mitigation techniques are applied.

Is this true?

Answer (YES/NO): YES